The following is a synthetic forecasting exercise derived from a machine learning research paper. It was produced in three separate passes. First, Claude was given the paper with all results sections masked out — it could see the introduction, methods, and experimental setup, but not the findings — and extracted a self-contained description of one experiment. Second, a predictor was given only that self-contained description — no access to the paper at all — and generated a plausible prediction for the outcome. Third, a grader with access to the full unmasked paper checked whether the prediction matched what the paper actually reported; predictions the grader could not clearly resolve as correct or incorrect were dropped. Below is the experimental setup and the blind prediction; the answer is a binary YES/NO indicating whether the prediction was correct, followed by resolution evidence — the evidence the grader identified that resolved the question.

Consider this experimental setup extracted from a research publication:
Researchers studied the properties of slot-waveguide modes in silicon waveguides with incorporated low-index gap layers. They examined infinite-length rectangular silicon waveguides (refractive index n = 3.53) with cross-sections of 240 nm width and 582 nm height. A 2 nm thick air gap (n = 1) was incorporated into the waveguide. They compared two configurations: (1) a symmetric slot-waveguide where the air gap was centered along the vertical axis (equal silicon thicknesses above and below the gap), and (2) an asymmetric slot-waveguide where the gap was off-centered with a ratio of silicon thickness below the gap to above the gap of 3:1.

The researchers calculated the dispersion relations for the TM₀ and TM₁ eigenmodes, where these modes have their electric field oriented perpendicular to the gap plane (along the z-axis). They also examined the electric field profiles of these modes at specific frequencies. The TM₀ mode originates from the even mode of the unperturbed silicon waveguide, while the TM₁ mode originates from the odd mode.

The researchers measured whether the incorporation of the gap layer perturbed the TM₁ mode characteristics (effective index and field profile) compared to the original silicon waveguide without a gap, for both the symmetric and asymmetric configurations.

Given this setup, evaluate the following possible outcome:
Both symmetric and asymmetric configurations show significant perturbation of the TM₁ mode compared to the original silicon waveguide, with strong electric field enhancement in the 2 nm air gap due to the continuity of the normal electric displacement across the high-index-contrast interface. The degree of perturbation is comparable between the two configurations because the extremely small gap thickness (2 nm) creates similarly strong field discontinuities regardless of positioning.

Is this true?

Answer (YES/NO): NO